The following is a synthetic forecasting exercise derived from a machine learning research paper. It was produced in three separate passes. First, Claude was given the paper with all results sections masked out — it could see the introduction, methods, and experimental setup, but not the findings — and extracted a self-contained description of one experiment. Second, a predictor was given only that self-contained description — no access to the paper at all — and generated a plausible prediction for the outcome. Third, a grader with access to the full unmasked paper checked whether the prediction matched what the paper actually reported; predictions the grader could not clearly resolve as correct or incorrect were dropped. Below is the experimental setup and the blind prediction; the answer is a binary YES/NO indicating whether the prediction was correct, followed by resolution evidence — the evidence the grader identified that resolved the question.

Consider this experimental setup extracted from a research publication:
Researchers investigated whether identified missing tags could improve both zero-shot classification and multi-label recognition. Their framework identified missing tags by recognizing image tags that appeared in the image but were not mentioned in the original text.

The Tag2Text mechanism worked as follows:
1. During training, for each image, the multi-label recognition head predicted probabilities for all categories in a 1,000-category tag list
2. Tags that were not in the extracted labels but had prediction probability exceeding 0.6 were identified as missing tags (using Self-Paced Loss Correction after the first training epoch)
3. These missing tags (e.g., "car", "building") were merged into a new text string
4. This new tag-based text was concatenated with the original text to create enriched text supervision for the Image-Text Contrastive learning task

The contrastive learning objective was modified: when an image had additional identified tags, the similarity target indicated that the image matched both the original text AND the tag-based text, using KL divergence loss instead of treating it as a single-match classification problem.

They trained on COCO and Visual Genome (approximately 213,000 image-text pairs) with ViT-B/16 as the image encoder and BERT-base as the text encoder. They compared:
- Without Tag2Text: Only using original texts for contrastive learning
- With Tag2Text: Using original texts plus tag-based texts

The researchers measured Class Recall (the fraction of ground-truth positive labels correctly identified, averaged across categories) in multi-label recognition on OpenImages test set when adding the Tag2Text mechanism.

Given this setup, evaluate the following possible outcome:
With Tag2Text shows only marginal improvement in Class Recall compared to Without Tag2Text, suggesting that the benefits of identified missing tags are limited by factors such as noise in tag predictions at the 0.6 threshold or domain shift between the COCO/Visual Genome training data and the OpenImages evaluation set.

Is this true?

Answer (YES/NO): NO